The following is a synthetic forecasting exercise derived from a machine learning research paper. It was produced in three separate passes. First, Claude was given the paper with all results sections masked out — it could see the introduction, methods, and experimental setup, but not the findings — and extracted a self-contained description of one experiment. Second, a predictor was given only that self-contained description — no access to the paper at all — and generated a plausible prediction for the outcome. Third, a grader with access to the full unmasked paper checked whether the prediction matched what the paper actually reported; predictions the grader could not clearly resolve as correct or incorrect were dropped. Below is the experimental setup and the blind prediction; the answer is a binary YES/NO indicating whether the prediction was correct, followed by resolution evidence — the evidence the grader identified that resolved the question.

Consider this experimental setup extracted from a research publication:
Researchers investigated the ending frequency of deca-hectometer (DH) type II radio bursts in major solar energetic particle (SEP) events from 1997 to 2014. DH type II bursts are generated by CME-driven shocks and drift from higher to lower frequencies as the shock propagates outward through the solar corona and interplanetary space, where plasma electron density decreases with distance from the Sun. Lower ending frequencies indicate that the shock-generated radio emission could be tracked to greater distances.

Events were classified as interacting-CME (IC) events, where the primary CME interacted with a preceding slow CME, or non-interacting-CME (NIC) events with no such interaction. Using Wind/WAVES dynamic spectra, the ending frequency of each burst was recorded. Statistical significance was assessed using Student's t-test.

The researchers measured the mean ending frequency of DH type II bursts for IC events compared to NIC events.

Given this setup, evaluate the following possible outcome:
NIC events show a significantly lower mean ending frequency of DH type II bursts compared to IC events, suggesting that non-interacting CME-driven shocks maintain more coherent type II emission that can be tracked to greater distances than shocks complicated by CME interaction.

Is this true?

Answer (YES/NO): NO